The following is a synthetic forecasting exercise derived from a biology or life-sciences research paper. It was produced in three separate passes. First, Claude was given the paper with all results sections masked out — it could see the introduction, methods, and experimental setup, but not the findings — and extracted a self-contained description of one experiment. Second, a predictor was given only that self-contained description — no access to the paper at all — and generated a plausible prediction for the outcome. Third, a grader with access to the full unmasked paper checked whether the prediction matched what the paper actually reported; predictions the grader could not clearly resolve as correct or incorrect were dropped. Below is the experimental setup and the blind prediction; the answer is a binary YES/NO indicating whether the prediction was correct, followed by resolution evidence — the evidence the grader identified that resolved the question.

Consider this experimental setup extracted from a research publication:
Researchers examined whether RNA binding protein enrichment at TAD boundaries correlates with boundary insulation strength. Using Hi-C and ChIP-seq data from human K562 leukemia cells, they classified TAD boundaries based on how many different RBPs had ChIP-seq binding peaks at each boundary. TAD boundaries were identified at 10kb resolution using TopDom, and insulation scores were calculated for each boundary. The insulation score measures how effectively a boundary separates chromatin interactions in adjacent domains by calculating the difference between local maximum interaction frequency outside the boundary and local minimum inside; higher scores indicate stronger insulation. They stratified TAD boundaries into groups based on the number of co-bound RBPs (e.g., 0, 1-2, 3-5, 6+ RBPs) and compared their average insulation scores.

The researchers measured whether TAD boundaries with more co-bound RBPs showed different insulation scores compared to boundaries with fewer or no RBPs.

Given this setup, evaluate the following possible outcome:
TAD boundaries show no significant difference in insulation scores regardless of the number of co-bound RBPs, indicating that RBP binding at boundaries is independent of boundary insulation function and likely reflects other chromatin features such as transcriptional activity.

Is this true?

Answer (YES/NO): NO